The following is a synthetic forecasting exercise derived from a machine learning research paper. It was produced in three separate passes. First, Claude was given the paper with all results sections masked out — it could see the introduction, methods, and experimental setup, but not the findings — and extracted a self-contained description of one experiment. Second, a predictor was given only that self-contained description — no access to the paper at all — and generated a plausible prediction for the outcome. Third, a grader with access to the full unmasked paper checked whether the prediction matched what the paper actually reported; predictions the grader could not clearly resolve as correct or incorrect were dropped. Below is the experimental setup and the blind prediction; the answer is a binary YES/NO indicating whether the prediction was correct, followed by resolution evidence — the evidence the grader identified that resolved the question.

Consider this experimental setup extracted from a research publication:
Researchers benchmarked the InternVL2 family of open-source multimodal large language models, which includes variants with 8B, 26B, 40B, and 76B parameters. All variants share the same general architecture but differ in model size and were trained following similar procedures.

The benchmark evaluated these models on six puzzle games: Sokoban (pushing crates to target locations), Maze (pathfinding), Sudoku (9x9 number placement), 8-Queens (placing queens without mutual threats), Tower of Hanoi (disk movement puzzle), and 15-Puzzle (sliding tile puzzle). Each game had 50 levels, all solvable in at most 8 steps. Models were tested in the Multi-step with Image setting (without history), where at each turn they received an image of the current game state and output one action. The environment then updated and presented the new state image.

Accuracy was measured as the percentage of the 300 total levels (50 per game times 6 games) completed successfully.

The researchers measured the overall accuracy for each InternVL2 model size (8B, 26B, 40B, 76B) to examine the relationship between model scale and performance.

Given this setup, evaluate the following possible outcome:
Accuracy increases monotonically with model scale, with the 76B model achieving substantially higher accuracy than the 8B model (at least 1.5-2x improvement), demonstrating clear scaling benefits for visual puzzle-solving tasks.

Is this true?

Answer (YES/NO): NO